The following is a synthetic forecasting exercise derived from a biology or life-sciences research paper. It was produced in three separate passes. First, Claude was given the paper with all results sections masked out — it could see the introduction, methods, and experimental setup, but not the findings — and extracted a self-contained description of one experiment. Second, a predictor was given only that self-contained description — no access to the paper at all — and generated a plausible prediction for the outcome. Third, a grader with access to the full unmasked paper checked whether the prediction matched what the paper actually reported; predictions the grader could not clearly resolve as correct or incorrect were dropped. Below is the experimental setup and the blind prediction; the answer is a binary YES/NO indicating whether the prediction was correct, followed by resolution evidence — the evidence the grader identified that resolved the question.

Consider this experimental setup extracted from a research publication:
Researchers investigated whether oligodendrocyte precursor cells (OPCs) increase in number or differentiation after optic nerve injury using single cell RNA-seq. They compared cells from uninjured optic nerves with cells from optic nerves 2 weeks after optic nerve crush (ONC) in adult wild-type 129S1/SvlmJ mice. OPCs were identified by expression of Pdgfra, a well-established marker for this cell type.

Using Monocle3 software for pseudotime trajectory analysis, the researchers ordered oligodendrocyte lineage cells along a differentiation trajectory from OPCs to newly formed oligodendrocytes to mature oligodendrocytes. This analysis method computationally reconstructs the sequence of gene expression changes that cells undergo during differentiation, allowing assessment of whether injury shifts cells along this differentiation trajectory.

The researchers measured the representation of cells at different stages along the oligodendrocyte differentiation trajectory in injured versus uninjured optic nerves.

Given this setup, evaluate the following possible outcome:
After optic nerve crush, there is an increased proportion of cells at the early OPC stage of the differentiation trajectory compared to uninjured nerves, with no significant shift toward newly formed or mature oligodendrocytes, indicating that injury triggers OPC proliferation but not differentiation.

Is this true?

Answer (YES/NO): NO